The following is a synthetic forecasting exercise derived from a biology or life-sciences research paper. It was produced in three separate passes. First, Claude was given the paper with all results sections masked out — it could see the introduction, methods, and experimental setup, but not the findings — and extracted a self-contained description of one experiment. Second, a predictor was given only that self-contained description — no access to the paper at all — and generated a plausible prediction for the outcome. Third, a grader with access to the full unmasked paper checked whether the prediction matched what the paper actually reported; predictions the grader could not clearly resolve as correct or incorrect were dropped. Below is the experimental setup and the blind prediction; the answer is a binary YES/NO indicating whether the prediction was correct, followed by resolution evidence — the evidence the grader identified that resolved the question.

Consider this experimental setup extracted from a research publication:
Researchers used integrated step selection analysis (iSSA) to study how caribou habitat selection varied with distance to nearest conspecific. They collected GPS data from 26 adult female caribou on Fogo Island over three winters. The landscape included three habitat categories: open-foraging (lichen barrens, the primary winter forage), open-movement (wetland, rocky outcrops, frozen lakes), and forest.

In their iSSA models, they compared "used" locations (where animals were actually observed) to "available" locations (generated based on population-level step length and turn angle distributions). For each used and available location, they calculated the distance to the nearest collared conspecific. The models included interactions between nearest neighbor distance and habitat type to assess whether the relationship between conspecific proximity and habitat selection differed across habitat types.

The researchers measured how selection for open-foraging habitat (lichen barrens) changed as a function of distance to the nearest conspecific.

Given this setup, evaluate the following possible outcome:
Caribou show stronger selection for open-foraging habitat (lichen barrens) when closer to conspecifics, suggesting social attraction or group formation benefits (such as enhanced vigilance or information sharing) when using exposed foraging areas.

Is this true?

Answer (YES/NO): NO